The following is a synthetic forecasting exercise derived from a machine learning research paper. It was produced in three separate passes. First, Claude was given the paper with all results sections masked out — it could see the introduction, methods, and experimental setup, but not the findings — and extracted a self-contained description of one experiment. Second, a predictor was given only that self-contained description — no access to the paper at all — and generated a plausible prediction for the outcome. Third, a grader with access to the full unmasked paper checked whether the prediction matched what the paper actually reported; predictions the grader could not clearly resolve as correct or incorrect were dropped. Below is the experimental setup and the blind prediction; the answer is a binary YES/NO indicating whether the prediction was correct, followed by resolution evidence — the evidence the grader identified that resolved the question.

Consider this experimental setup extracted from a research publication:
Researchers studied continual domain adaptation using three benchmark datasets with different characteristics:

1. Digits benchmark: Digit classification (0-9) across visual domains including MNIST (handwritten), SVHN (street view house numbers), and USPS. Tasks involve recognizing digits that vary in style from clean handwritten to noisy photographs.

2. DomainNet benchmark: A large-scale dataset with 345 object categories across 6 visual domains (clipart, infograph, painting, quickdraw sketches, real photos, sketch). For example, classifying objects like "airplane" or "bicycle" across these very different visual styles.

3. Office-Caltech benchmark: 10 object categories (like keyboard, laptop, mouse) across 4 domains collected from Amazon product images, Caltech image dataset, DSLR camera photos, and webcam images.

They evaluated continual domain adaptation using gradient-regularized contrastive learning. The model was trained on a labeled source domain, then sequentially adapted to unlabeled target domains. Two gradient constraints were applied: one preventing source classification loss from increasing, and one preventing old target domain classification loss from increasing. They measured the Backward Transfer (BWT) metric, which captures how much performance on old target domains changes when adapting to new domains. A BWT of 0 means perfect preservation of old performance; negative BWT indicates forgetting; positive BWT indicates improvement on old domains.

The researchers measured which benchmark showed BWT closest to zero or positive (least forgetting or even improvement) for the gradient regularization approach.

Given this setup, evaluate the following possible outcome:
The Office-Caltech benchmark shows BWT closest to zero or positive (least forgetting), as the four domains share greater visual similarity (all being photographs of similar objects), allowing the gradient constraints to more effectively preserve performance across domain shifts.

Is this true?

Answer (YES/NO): YES